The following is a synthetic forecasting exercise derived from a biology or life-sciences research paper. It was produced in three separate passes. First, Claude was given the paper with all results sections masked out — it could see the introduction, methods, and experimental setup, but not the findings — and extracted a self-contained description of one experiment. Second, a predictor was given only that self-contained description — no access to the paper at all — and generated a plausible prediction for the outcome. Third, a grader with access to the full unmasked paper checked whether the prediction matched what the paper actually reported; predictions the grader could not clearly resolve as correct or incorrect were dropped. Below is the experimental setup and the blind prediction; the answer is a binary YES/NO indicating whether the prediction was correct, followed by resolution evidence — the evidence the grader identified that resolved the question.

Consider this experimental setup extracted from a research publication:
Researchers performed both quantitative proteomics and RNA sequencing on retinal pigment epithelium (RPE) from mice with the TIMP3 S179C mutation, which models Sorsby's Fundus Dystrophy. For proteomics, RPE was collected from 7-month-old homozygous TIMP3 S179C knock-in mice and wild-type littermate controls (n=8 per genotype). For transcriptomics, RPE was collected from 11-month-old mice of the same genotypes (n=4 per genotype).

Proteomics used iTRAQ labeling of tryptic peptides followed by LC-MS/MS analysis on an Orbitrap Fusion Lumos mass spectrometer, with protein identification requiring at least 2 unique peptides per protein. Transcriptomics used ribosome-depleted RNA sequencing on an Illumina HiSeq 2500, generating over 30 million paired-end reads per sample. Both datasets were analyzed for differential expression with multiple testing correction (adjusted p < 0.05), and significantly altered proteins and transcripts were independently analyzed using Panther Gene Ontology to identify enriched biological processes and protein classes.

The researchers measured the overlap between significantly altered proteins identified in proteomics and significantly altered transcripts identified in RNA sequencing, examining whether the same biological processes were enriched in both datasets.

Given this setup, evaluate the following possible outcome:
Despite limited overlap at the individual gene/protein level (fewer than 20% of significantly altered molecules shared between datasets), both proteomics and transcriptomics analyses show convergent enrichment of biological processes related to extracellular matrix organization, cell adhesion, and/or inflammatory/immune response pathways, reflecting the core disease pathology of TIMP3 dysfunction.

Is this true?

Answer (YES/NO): NO